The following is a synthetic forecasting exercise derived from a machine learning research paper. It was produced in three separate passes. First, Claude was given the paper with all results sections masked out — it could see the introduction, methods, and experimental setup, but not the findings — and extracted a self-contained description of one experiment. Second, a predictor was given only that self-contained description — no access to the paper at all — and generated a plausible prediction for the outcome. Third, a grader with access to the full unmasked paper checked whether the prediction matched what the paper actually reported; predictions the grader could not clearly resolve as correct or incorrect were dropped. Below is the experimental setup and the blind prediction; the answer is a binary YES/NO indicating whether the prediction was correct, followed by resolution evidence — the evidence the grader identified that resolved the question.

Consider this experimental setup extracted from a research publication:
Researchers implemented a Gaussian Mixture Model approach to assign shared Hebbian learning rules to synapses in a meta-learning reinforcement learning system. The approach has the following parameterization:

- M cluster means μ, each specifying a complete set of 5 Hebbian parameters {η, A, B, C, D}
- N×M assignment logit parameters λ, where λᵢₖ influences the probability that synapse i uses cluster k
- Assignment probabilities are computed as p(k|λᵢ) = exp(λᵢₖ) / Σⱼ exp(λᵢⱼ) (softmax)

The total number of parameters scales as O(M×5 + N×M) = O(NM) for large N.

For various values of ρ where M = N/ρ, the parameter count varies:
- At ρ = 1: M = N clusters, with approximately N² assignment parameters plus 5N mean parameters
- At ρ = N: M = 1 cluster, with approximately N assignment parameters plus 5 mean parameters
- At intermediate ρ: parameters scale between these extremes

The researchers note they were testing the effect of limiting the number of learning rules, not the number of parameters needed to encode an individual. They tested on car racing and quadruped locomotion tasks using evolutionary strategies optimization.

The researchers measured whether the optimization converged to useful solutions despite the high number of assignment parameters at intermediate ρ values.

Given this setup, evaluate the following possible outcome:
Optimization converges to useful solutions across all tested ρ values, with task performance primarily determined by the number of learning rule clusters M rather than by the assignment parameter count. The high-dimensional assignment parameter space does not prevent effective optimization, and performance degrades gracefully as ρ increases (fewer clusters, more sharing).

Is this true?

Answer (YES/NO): NO